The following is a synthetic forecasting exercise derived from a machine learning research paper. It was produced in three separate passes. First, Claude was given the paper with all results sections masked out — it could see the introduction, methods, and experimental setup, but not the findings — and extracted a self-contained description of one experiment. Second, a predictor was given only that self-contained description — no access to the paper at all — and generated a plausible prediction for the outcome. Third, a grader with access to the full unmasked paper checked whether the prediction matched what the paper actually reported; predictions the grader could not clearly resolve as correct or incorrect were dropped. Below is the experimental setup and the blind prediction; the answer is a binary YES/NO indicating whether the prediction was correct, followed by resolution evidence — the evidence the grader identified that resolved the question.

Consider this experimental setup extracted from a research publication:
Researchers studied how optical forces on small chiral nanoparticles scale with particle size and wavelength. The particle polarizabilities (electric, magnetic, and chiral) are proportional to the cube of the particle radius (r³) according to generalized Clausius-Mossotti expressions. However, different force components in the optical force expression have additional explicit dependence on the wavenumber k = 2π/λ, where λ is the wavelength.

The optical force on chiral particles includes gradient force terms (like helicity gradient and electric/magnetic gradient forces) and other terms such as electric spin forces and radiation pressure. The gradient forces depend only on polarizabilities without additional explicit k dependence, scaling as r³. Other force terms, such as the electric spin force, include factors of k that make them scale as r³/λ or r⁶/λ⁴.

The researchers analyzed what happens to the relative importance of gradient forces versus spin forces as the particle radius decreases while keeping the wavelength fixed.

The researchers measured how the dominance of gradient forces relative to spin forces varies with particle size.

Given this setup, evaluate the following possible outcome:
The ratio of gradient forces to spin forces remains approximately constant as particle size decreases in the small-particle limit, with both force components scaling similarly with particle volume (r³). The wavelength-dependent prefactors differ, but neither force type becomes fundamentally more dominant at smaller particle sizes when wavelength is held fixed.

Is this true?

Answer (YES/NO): NO